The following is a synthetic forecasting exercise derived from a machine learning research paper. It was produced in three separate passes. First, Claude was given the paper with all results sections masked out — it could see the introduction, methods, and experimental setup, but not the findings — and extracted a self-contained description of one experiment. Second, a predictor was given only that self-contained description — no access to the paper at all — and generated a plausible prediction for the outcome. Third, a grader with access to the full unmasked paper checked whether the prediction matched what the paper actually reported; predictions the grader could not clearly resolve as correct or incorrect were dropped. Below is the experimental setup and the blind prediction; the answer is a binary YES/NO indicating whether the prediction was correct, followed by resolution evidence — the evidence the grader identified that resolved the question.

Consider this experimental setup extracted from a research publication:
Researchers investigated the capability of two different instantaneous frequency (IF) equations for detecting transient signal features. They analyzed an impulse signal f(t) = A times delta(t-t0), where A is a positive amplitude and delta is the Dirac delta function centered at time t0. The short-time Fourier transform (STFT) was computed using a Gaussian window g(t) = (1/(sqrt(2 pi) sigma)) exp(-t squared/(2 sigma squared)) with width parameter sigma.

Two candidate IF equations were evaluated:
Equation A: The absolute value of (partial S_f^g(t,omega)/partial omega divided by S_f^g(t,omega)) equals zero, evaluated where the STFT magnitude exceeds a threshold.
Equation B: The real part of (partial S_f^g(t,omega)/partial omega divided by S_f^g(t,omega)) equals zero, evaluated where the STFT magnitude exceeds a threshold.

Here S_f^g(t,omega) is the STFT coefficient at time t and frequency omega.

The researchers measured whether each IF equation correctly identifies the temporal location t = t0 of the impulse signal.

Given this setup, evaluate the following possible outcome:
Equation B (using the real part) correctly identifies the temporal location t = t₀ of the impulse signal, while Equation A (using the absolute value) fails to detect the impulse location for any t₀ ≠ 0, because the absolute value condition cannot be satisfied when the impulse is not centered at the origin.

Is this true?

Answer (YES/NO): NO